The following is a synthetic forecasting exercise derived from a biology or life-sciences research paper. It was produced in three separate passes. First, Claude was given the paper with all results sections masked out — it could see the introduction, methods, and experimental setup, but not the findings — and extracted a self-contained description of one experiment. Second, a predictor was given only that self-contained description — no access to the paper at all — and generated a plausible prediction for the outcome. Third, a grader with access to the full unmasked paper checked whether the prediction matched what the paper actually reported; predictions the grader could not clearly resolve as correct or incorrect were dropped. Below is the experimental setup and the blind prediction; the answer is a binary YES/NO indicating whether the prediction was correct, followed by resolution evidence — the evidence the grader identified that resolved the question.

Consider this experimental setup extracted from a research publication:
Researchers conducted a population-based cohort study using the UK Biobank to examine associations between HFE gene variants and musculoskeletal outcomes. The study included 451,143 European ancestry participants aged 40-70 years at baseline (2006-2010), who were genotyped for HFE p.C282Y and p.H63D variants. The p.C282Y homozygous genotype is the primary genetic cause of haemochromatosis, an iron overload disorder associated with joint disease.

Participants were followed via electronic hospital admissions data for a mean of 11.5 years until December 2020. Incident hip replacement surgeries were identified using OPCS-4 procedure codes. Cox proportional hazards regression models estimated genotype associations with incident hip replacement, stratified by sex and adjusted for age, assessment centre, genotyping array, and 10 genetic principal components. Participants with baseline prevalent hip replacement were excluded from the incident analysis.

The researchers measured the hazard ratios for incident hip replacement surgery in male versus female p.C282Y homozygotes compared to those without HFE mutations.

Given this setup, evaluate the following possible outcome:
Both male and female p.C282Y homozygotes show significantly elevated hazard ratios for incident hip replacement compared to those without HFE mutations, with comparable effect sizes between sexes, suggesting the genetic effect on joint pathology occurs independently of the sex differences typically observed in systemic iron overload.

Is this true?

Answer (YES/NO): NO